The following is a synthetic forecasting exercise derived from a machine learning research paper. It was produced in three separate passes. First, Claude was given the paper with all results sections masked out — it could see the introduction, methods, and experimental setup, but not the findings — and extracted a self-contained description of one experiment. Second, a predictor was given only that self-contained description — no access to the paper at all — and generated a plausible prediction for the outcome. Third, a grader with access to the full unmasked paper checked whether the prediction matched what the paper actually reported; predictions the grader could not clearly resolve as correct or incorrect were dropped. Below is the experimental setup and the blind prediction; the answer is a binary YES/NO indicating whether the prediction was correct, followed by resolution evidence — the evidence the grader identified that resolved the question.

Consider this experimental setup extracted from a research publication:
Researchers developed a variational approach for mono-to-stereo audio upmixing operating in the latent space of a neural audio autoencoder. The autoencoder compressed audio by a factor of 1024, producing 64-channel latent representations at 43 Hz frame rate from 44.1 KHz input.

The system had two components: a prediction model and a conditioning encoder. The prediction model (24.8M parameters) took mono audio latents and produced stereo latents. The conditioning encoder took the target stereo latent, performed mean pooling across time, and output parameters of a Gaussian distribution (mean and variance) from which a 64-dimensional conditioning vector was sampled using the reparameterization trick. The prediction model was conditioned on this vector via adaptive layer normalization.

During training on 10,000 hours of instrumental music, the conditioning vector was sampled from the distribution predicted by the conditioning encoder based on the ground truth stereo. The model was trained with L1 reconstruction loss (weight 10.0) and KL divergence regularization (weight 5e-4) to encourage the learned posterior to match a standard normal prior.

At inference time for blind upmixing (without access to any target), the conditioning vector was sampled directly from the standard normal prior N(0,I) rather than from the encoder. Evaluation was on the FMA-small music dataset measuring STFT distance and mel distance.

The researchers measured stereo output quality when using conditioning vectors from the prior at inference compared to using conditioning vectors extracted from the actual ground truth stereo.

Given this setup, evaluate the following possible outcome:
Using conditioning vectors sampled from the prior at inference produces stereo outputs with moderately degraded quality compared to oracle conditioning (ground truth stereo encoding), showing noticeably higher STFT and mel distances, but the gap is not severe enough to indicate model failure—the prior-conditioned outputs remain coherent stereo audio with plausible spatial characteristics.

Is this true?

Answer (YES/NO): YES